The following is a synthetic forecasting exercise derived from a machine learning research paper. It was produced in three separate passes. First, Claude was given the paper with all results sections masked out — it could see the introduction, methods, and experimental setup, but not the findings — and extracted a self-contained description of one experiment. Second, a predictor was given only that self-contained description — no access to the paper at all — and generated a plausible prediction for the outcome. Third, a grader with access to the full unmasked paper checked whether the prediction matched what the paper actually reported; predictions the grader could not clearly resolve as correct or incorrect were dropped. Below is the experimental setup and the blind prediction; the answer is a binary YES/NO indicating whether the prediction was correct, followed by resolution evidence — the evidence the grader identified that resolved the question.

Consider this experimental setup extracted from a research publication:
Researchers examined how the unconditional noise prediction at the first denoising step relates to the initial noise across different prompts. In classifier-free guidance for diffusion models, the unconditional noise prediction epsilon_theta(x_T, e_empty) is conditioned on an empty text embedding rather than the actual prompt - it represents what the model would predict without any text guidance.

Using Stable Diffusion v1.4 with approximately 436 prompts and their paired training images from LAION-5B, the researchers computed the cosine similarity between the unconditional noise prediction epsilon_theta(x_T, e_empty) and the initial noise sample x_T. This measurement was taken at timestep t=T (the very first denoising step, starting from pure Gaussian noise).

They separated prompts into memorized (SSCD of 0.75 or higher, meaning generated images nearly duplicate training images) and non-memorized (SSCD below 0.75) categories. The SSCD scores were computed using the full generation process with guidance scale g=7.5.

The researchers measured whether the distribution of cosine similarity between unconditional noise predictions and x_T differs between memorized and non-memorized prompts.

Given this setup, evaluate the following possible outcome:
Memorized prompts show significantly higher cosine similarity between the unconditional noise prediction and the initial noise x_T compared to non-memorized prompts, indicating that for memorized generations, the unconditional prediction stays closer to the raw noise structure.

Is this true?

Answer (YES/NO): NO